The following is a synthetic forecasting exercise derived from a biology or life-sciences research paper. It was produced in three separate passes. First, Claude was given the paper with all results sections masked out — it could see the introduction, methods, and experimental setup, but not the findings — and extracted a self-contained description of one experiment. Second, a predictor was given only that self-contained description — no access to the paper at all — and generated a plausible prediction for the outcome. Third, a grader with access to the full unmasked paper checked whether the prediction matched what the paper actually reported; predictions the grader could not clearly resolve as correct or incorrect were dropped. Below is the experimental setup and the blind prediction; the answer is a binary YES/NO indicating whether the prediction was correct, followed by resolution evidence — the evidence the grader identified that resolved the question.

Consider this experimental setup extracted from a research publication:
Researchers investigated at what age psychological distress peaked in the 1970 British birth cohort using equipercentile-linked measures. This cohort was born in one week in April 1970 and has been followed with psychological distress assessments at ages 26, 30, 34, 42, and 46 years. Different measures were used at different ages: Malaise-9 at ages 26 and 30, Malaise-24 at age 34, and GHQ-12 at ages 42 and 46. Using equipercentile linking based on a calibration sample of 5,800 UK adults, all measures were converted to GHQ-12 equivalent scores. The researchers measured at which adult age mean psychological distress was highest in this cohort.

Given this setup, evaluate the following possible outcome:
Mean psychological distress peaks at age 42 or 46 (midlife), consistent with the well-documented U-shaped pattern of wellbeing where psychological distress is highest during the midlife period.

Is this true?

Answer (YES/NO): NO